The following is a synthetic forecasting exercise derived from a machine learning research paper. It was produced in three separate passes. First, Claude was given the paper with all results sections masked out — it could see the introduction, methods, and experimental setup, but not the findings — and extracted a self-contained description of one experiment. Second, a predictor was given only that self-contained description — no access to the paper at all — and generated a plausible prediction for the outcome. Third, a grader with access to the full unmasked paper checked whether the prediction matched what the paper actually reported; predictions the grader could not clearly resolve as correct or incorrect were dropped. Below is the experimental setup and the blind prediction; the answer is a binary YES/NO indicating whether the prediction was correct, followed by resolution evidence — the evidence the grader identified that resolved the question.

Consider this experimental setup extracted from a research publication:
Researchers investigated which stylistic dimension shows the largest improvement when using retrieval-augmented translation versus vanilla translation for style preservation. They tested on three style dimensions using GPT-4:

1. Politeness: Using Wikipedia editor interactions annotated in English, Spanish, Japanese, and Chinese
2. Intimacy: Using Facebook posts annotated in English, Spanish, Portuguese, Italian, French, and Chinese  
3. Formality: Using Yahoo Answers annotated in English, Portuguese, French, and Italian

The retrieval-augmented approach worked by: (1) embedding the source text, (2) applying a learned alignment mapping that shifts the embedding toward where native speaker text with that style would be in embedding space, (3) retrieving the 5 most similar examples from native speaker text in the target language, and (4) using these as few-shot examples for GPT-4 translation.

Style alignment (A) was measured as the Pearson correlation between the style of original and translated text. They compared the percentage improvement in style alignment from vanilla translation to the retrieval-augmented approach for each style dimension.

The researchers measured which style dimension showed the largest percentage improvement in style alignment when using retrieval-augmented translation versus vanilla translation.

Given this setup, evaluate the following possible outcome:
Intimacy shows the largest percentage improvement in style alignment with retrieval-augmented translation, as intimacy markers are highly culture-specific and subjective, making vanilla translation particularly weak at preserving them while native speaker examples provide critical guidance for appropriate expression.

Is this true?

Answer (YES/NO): NO